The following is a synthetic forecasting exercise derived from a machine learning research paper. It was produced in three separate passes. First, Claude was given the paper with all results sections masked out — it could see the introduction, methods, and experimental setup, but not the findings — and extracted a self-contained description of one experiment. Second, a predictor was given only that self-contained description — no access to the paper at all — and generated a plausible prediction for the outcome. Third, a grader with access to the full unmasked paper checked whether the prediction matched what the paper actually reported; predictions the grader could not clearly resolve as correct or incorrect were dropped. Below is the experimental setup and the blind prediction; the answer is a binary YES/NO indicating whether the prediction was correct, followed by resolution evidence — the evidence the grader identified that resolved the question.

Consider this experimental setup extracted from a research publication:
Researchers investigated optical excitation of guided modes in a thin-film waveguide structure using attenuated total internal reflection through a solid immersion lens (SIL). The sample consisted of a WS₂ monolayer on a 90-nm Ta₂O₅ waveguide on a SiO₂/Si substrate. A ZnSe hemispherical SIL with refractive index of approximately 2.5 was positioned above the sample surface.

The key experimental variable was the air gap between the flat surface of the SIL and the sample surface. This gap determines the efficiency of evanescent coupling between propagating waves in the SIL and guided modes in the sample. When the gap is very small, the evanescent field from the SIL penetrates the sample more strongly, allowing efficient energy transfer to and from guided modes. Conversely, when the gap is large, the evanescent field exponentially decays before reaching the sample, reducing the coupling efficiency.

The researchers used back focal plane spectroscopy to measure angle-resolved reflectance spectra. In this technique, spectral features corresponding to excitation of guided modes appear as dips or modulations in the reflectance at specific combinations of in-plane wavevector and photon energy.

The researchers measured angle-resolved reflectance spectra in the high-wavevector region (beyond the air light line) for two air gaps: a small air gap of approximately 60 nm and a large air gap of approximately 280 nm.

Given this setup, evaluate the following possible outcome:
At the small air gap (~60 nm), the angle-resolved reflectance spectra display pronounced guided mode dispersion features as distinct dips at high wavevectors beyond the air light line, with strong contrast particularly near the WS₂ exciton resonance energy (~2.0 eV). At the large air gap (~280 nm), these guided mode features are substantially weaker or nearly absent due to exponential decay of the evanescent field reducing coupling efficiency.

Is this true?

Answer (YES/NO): NO